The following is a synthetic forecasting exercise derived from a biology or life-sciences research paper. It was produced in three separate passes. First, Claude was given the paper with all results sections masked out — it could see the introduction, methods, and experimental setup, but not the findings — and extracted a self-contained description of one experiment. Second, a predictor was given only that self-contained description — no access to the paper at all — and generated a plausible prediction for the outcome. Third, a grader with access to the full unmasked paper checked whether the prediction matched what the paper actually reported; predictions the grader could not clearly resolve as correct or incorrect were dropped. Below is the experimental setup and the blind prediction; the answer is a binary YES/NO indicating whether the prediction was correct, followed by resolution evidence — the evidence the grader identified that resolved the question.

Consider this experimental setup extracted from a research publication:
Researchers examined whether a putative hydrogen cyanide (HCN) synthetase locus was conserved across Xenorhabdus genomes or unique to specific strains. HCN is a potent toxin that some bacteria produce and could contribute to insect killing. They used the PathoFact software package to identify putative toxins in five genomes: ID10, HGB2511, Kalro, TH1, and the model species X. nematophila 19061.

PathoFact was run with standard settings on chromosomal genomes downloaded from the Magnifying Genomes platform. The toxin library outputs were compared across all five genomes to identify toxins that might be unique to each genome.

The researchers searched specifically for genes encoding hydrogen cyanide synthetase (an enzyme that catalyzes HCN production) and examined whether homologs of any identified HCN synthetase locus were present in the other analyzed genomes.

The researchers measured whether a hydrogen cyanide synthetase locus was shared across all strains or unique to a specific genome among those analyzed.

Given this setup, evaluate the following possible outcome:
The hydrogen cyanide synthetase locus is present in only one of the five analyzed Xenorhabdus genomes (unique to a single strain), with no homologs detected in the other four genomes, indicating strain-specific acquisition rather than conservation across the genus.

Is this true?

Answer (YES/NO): YES